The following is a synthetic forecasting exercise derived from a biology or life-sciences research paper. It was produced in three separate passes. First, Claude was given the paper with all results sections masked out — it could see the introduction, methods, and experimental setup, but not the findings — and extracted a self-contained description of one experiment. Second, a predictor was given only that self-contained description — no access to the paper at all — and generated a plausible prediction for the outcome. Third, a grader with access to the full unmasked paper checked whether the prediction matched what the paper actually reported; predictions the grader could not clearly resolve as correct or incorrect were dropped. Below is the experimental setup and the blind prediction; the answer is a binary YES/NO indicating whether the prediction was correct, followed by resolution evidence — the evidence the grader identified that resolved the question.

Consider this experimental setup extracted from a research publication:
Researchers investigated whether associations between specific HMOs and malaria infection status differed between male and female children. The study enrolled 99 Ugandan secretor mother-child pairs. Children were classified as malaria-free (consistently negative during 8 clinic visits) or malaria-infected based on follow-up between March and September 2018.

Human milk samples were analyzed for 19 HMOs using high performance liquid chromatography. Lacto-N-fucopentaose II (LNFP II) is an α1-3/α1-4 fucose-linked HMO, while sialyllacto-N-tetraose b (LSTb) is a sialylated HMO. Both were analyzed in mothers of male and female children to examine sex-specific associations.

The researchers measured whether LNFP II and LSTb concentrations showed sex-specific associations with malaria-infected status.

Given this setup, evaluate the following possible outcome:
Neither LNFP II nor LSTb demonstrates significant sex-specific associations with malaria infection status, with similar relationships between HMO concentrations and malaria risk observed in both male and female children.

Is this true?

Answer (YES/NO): NO